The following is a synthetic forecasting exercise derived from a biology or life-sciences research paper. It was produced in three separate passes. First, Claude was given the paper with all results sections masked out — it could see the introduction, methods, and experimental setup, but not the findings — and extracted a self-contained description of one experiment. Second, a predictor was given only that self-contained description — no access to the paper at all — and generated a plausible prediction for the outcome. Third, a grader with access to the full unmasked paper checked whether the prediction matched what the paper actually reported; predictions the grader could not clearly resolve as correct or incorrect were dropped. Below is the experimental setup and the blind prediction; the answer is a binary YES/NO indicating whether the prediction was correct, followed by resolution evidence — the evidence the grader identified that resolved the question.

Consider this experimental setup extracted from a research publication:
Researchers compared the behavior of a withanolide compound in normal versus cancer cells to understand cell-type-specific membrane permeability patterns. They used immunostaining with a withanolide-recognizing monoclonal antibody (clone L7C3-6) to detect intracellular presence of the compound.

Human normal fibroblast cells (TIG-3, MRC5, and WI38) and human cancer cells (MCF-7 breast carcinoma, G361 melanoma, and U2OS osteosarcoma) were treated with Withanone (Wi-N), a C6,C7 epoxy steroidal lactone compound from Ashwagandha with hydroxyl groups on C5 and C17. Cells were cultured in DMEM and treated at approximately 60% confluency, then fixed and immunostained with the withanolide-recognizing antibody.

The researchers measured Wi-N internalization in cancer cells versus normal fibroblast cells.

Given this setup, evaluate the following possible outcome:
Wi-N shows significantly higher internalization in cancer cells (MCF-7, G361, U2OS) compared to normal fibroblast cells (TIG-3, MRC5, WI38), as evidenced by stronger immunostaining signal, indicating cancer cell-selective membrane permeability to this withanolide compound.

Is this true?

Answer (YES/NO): YES